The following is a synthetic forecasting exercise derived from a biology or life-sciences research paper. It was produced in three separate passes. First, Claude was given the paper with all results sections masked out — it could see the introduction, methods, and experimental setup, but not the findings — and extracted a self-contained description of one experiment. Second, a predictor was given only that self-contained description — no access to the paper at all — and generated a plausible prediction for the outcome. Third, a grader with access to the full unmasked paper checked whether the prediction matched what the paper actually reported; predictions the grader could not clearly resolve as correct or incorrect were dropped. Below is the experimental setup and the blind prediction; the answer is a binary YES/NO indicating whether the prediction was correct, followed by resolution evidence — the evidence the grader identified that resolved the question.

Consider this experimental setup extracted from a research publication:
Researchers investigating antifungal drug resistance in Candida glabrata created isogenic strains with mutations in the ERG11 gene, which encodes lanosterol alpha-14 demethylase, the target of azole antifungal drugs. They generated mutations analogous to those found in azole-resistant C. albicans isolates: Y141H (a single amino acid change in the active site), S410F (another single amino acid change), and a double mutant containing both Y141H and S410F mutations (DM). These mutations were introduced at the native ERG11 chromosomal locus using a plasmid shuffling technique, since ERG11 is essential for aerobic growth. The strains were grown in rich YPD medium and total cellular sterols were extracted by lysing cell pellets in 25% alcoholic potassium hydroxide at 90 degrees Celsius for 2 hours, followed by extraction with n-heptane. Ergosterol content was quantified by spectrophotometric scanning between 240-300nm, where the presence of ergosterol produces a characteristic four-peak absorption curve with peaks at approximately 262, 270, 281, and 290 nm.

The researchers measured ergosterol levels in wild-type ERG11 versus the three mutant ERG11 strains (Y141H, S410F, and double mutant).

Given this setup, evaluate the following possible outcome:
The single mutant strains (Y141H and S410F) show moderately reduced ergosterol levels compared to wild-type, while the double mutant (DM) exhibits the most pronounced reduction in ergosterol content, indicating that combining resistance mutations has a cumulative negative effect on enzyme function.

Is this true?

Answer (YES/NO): NO